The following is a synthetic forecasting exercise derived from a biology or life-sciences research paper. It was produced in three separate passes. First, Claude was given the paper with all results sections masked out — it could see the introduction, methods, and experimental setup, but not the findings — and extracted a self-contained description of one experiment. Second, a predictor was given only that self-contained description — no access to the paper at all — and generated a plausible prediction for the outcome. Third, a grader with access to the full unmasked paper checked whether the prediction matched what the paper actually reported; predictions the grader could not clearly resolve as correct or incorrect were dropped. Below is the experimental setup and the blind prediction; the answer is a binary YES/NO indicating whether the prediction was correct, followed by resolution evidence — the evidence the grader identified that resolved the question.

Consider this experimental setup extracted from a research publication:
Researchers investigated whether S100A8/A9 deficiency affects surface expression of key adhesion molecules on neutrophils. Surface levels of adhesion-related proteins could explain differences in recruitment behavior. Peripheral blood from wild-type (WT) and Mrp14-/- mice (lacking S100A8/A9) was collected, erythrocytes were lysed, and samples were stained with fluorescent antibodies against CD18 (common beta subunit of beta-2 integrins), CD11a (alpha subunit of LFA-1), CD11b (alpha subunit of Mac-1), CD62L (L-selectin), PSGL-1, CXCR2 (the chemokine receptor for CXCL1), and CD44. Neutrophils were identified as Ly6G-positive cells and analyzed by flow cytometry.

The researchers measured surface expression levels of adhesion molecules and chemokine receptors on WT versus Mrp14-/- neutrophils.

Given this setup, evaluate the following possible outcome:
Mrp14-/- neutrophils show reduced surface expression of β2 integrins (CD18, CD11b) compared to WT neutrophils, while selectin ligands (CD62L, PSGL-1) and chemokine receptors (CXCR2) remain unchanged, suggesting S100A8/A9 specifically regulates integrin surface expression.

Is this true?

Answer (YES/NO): NO